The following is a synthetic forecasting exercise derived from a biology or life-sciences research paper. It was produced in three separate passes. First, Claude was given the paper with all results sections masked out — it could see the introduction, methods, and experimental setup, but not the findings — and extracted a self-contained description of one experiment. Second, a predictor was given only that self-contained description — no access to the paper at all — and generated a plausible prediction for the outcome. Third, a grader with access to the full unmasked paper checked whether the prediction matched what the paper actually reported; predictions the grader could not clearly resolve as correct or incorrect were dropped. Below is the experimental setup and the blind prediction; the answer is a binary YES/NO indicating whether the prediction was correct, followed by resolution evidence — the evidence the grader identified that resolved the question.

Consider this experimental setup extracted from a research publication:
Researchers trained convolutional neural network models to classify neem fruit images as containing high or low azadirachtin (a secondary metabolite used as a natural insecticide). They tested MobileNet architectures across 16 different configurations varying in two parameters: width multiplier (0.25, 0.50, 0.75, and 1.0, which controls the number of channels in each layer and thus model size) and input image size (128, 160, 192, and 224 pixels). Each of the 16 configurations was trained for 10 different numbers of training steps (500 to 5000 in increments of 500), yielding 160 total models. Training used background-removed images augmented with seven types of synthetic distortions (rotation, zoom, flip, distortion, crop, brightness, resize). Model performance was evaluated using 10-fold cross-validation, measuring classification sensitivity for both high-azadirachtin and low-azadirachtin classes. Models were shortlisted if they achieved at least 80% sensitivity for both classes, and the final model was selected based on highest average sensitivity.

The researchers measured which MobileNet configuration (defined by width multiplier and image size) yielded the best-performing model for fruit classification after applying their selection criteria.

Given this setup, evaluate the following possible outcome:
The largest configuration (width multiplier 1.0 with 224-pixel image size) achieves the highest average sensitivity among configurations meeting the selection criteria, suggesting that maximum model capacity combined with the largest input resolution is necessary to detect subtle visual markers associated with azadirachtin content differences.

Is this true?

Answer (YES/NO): NO